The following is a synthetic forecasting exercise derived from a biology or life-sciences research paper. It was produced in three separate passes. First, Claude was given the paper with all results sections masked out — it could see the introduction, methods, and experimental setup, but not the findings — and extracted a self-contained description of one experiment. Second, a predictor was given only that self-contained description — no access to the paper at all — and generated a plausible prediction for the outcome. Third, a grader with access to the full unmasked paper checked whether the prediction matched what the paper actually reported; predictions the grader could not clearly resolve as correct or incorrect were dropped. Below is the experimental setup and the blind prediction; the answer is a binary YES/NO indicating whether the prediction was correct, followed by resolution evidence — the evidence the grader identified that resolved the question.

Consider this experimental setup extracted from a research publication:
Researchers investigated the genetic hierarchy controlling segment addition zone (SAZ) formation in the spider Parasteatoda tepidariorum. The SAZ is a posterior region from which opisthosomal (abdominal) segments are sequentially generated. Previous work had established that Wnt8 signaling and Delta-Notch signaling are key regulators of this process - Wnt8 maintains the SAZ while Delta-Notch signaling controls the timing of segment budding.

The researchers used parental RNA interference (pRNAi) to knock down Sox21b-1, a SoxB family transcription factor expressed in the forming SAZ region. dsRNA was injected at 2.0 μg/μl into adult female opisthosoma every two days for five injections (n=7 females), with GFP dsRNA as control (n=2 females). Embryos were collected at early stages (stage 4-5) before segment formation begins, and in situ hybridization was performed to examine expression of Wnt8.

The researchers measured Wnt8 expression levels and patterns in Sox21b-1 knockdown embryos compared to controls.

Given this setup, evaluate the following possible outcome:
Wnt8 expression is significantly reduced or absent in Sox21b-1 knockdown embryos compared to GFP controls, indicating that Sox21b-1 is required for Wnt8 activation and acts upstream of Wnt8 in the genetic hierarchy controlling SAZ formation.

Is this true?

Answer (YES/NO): YES